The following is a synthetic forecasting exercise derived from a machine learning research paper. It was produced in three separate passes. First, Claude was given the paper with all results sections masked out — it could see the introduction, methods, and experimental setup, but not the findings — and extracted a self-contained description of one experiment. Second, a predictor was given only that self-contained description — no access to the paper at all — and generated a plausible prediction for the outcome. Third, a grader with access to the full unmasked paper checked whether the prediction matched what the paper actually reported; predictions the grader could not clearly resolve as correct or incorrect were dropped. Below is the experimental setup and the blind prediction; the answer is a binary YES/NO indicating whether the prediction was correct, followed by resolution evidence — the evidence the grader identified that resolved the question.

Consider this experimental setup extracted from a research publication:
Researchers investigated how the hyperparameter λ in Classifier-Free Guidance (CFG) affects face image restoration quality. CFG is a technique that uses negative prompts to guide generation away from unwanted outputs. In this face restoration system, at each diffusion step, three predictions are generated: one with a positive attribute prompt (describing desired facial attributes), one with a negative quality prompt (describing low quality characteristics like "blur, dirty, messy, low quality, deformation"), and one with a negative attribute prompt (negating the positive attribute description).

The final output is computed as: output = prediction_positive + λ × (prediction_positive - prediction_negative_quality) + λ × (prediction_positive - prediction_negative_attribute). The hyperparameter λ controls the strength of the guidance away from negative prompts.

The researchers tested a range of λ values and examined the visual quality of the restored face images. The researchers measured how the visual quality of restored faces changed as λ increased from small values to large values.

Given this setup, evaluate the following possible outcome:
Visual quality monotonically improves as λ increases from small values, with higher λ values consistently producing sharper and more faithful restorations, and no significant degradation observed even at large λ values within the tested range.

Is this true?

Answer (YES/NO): NO